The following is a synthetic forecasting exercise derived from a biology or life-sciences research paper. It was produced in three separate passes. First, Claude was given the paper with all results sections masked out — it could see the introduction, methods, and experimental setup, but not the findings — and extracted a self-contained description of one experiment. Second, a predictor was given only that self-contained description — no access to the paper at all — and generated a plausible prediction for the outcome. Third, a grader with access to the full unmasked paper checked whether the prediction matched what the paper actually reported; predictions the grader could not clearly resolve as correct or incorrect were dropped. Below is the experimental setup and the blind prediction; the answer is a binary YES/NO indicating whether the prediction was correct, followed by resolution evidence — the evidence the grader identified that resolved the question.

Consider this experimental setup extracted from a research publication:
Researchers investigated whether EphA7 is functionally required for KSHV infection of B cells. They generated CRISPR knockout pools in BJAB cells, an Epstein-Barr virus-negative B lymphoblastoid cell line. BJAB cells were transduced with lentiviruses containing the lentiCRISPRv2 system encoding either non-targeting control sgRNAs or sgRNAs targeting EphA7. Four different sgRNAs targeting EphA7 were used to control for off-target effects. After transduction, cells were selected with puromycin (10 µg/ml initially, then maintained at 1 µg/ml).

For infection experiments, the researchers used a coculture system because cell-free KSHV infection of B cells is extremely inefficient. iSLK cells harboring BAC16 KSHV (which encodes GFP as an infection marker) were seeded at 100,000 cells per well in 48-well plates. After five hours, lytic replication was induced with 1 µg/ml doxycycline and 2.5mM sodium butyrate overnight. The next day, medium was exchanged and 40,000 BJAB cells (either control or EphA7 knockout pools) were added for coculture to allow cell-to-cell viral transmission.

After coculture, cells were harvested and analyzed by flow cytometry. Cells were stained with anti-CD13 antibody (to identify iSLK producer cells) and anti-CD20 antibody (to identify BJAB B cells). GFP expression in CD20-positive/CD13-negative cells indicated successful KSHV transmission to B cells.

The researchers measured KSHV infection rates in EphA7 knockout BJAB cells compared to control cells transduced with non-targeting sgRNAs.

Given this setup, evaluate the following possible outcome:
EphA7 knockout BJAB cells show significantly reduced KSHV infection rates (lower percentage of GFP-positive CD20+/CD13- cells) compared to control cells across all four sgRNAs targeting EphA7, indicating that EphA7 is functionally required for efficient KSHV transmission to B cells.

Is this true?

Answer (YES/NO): YES